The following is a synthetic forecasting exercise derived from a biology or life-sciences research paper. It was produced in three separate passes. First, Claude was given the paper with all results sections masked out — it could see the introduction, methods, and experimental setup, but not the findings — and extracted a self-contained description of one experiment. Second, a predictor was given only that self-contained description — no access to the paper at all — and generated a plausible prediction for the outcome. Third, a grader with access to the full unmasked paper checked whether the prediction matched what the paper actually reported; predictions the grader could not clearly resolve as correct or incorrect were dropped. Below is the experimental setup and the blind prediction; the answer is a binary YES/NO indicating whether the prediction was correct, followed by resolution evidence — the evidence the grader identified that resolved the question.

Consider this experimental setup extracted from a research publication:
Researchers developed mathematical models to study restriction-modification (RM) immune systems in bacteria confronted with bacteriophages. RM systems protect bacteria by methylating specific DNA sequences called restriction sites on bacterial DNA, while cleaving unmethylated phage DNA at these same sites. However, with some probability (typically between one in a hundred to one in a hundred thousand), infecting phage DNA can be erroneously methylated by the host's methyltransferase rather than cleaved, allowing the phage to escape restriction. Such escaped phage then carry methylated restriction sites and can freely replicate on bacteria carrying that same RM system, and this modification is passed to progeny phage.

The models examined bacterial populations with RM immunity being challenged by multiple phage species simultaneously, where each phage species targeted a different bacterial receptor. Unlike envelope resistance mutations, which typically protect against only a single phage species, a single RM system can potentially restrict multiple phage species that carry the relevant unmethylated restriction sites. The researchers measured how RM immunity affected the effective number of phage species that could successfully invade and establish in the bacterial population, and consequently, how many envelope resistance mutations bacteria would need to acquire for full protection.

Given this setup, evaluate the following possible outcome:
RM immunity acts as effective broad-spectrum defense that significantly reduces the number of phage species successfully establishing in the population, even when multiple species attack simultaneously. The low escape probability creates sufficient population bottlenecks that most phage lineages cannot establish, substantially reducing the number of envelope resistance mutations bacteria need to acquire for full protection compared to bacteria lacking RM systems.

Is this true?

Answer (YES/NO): YES